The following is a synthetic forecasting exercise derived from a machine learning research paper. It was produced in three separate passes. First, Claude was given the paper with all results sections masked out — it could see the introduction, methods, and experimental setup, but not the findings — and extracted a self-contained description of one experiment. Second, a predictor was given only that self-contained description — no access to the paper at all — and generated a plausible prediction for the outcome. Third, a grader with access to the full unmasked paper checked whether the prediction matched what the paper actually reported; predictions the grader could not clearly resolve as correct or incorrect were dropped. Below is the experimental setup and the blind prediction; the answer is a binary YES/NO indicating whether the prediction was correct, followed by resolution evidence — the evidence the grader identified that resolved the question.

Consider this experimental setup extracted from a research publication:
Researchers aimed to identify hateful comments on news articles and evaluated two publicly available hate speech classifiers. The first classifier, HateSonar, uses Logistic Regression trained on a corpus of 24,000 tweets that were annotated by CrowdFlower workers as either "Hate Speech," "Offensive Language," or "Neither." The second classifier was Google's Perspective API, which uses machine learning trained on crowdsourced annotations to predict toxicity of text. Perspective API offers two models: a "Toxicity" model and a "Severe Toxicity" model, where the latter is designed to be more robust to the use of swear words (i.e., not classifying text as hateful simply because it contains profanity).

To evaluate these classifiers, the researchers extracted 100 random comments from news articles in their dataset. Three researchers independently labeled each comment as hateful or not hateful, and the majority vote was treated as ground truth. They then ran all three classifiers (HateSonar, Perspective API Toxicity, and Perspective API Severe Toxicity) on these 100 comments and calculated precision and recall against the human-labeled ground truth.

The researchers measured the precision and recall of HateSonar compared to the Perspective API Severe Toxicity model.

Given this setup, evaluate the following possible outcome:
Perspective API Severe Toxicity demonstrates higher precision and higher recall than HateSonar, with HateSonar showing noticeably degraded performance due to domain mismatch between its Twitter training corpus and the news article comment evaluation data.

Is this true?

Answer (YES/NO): YES